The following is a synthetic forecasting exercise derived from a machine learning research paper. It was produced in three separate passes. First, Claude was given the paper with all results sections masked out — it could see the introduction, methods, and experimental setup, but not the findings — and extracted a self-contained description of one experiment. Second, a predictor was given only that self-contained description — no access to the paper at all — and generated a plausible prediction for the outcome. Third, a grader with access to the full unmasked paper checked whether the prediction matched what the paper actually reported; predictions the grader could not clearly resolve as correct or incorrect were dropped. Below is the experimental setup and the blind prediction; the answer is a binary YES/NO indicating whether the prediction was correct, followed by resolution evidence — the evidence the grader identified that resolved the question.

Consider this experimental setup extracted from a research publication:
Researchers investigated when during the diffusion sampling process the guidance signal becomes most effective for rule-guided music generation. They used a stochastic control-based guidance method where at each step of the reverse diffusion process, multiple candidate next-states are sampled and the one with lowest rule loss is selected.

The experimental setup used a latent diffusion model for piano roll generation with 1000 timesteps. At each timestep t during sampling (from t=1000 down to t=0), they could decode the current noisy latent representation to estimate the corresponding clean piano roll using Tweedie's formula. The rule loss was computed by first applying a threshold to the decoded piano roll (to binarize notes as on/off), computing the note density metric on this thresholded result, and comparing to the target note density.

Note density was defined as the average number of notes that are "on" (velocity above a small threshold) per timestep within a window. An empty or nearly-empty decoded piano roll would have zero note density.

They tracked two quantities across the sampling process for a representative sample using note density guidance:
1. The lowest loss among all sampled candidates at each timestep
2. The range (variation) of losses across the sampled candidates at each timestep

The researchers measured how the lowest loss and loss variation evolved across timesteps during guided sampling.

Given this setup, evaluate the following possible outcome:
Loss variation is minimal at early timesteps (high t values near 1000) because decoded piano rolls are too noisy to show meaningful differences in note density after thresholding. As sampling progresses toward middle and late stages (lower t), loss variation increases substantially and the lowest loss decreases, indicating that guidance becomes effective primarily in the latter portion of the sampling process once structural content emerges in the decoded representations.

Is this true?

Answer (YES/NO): NO